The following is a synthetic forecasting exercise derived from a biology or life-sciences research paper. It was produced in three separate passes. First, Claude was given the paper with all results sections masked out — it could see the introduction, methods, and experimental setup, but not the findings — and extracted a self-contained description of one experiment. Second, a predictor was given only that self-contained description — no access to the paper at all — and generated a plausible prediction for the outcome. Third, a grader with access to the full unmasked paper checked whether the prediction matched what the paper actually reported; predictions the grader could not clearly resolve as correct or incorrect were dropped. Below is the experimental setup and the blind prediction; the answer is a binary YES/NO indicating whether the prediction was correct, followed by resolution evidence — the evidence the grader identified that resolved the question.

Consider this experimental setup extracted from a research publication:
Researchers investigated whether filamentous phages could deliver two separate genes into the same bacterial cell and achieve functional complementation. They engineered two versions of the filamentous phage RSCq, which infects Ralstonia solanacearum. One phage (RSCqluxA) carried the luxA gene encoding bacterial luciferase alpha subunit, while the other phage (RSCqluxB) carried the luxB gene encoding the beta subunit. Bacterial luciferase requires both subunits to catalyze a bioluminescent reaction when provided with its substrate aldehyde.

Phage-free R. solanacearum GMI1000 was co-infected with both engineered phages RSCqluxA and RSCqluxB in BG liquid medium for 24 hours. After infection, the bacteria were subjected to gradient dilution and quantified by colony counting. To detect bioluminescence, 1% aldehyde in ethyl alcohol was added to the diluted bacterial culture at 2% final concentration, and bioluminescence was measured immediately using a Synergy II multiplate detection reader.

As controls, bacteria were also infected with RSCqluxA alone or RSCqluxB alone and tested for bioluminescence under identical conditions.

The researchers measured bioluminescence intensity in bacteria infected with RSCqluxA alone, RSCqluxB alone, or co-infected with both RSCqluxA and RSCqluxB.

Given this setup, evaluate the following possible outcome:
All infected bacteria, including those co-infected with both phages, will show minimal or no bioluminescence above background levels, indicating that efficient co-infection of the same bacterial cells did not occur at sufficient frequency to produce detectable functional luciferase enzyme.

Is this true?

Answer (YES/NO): NO